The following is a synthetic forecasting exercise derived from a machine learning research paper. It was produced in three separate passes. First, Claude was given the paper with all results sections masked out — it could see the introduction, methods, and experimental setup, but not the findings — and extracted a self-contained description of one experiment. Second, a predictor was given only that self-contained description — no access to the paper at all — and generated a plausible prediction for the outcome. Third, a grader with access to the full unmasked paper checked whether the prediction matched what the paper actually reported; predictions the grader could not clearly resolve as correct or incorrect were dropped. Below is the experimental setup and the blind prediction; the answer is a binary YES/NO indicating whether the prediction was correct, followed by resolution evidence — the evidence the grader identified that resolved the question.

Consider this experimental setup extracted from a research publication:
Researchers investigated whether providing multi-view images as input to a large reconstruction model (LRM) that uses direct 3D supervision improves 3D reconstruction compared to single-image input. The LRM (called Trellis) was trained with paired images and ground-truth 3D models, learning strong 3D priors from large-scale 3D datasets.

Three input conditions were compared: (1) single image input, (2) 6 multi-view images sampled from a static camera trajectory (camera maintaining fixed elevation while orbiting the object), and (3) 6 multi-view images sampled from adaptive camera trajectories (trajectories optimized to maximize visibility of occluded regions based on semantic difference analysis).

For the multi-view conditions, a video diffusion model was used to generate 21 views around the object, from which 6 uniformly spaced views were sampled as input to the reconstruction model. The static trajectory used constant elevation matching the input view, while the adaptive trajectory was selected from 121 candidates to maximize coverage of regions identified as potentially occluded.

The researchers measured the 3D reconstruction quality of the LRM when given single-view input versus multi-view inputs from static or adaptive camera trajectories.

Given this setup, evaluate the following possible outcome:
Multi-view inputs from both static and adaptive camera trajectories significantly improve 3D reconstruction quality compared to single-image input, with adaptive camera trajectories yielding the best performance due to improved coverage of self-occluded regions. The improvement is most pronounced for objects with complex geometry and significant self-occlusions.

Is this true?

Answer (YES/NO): NO